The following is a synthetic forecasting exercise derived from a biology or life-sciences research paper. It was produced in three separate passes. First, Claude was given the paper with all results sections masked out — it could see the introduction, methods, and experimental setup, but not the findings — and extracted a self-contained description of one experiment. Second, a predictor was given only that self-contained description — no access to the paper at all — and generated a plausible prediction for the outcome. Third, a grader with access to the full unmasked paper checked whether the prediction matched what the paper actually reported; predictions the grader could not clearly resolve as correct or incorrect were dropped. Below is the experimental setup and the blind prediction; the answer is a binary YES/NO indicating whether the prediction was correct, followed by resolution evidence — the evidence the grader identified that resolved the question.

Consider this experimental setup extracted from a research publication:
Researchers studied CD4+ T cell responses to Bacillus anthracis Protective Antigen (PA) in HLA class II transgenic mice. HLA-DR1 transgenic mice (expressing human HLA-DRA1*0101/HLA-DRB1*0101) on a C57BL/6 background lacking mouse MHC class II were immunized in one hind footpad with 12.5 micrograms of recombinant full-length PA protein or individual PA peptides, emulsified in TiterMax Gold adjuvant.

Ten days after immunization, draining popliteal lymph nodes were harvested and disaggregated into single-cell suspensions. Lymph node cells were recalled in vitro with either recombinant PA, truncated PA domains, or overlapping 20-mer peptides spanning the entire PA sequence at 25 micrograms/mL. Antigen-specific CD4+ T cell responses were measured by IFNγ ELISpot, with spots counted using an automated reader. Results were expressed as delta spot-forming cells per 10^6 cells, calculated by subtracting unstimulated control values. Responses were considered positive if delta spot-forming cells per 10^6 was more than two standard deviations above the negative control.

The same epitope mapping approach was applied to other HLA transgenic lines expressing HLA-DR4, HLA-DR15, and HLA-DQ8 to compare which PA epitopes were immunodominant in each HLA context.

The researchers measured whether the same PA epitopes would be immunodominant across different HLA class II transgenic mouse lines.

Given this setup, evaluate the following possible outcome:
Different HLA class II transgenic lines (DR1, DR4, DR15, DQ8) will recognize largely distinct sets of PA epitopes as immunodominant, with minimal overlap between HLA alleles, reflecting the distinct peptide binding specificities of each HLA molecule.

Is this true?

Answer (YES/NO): YES